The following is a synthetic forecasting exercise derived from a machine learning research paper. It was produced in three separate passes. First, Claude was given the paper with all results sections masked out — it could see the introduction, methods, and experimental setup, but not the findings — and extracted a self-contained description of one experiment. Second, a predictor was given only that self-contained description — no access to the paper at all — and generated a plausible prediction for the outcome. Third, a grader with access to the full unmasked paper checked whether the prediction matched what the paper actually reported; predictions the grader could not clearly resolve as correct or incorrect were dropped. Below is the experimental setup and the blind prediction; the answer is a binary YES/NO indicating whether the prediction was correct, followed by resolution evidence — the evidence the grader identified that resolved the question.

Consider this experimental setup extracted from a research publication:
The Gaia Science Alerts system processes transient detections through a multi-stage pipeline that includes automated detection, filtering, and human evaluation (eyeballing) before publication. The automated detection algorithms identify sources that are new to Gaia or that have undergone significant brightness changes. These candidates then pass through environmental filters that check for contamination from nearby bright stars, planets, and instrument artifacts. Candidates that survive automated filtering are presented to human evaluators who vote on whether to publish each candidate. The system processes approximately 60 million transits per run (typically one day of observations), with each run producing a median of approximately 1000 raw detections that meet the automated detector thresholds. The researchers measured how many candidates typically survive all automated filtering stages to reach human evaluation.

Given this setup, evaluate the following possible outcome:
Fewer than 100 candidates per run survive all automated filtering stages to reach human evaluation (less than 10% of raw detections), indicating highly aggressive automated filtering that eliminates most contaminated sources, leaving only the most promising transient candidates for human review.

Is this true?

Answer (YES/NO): YES